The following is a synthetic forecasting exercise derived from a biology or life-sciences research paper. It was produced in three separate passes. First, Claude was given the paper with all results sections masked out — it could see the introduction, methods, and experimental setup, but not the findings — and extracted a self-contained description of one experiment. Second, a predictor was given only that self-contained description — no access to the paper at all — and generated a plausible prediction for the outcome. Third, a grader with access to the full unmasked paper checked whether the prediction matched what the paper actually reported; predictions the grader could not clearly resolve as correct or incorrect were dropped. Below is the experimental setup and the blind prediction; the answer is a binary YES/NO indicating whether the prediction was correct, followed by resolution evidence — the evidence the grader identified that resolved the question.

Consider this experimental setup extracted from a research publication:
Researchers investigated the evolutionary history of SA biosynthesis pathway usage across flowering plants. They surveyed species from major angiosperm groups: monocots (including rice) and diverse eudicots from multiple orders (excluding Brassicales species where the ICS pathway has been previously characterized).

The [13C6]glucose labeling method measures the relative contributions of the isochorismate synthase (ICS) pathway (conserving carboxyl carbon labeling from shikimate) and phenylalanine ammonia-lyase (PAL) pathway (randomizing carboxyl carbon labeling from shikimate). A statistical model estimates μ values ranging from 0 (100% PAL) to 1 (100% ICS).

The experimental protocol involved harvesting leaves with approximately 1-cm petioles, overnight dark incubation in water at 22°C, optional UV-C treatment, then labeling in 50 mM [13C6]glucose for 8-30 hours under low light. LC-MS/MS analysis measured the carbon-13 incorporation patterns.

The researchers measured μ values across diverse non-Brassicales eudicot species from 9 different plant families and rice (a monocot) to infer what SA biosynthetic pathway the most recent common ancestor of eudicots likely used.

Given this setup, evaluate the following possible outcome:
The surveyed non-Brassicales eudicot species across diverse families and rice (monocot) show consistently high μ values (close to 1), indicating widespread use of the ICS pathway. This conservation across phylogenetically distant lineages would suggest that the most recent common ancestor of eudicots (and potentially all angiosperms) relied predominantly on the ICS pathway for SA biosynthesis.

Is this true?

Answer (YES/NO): NO